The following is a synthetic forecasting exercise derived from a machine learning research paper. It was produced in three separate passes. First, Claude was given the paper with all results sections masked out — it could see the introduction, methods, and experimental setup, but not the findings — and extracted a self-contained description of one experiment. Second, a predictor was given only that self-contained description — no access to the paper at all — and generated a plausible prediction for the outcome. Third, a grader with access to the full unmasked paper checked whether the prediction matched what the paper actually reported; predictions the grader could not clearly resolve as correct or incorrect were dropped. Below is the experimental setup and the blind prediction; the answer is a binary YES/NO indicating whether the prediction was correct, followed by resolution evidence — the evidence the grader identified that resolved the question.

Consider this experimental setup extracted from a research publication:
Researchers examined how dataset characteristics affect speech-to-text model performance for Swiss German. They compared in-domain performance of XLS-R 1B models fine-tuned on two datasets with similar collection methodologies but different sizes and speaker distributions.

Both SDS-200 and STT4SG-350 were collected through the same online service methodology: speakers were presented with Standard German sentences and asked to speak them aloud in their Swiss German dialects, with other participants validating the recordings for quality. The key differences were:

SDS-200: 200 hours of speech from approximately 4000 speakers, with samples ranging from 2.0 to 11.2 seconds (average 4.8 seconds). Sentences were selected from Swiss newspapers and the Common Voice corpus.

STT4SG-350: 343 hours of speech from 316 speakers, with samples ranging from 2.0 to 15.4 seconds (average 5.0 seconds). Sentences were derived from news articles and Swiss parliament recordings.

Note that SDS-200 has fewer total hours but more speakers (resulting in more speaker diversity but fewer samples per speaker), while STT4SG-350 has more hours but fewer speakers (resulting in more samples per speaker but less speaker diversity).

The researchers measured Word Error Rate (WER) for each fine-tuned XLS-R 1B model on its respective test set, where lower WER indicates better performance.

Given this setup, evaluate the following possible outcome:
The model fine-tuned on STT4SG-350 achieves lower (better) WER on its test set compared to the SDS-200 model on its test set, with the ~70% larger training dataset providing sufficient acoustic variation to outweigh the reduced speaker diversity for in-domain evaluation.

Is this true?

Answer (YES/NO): YES